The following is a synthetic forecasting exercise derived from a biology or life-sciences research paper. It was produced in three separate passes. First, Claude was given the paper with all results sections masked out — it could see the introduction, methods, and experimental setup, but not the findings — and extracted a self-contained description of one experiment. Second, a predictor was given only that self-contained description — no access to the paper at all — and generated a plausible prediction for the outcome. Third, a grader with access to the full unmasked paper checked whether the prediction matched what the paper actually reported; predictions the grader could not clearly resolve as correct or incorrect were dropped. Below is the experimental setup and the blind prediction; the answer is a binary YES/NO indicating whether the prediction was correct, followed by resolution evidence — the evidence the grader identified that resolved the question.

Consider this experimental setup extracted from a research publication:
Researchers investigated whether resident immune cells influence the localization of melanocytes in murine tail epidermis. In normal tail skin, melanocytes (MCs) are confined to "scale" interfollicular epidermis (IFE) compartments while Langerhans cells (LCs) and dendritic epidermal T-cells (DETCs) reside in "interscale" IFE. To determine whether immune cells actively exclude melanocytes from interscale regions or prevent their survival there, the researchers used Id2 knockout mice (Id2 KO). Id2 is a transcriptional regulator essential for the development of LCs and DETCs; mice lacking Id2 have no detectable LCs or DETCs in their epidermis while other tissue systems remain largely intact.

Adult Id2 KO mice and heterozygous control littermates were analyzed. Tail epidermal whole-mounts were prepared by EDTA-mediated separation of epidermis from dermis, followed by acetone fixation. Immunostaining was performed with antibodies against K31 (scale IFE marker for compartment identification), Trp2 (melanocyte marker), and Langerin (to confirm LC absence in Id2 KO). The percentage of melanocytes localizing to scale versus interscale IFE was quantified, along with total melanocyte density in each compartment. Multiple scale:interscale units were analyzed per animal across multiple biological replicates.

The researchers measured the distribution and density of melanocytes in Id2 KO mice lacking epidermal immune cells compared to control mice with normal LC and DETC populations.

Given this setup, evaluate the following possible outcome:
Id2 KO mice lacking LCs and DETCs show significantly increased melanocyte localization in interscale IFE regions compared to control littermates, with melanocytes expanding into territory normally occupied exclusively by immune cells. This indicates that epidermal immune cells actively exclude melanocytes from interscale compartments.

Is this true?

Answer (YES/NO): NO